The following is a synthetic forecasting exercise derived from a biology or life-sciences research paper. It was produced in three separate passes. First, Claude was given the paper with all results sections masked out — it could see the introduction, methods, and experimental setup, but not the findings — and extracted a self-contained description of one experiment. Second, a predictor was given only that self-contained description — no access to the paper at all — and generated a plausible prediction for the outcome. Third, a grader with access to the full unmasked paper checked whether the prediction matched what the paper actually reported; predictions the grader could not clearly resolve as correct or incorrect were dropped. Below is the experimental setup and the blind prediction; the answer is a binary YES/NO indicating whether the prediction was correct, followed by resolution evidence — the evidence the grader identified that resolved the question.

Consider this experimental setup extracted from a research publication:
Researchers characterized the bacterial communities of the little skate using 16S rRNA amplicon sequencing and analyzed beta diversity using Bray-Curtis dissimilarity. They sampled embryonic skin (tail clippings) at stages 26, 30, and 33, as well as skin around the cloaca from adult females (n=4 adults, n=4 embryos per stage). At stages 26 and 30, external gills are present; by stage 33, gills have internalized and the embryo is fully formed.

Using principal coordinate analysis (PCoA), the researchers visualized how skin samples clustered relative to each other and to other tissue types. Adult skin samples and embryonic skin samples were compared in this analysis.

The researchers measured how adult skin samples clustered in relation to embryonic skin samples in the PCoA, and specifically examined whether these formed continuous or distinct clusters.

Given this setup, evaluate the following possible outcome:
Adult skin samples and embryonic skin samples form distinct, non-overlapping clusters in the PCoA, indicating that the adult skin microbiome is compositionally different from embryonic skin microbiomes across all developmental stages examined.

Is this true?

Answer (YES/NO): YES